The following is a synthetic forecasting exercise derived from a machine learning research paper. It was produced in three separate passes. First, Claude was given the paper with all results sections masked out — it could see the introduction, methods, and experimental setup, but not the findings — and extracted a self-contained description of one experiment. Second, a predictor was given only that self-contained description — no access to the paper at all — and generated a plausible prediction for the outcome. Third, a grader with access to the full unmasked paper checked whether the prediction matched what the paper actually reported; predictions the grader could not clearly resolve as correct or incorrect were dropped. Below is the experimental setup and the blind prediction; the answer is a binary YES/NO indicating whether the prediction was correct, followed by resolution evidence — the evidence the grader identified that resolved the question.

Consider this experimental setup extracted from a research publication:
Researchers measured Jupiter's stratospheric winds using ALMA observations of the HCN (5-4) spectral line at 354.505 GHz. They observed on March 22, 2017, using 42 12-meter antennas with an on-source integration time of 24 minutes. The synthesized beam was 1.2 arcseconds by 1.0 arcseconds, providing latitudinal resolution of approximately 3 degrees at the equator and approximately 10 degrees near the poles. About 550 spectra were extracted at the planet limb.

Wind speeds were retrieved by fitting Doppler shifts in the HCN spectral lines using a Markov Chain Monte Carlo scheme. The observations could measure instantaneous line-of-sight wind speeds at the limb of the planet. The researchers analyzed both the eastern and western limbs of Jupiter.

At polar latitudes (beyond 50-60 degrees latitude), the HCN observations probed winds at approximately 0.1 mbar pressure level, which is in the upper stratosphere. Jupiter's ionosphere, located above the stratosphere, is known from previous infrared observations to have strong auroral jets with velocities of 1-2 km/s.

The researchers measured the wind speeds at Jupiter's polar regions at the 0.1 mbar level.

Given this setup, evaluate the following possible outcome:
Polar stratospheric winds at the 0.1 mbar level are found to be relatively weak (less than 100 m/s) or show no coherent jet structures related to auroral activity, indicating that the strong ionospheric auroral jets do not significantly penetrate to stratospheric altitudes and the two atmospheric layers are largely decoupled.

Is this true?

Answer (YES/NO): NO